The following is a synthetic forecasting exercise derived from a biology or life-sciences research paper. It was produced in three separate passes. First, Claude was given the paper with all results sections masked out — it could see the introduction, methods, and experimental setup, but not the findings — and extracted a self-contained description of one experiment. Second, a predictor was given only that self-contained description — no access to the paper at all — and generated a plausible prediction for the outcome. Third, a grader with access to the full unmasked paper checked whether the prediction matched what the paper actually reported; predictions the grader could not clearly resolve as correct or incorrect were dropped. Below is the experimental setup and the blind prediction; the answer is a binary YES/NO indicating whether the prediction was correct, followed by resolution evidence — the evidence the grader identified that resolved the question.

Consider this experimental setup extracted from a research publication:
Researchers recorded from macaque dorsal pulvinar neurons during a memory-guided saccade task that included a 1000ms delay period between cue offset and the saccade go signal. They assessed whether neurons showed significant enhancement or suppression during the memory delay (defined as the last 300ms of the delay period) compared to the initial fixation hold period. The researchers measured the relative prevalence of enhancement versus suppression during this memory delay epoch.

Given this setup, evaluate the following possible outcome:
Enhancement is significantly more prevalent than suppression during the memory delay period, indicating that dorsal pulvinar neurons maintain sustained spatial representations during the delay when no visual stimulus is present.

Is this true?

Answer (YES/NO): NO